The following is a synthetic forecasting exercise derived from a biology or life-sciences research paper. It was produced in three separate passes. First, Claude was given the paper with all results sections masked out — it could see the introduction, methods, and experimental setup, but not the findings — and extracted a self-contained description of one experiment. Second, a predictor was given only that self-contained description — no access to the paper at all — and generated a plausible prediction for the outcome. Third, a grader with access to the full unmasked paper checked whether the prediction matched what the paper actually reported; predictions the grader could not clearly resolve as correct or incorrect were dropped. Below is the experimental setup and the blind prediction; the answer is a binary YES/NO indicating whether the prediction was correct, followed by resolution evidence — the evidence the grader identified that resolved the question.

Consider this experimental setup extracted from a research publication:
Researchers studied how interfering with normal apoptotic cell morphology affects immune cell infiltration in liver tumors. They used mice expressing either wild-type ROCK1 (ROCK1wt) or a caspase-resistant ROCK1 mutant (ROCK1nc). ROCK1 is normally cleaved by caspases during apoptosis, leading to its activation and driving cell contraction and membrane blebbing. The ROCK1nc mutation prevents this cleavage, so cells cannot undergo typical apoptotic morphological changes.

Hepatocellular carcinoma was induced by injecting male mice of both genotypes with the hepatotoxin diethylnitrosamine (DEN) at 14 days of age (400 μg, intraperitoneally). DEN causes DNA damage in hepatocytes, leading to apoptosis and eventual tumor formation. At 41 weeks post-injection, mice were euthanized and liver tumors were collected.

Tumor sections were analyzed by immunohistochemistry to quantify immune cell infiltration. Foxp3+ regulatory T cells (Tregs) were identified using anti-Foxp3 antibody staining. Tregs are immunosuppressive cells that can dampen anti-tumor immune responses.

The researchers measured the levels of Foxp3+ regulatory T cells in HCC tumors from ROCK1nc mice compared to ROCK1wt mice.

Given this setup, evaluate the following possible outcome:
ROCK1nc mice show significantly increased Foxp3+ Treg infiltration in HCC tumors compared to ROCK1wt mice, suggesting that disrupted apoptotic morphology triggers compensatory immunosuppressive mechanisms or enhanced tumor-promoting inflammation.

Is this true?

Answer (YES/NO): NO